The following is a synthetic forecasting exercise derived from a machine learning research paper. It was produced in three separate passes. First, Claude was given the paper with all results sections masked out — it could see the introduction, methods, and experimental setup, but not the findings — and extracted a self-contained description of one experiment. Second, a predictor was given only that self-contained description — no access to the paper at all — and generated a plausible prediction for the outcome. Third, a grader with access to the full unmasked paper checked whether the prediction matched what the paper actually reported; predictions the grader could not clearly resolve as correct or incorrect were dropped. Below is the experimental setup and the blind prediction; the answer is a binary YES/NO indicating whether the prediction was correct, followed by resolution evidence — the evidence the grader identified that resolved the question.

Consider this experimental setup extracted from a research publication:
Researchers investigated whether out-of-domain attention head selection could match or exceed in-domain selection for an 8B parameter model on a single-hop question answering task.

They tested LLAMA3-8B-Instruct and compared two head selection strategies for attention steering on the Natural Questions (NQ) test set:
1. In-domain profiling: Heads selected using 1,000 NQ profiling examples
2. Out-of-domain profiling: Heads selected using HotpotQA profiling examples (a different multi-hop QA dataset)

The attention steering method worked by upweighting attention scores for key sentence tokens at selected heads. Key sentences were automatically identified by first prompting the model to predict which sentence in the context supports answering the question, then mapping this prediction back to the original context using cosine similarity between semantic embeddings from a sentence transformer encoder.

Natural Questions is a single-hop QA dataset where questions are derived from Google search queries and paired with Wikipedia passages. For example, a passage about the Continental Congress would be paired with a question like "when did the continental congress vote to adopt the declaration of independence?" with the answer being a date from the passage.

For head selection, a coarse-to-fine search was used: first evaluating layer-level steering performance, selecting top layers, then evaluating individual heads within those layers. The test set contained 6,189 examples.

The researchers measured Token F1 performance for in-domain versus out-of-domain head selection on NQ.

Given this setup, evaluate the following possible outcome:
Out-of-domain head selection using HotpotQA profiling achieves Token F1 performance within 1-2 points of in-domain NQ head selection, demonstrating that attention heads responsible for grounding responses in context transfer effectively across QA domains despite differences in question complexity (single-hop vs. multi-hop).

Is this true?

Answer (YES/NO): NO